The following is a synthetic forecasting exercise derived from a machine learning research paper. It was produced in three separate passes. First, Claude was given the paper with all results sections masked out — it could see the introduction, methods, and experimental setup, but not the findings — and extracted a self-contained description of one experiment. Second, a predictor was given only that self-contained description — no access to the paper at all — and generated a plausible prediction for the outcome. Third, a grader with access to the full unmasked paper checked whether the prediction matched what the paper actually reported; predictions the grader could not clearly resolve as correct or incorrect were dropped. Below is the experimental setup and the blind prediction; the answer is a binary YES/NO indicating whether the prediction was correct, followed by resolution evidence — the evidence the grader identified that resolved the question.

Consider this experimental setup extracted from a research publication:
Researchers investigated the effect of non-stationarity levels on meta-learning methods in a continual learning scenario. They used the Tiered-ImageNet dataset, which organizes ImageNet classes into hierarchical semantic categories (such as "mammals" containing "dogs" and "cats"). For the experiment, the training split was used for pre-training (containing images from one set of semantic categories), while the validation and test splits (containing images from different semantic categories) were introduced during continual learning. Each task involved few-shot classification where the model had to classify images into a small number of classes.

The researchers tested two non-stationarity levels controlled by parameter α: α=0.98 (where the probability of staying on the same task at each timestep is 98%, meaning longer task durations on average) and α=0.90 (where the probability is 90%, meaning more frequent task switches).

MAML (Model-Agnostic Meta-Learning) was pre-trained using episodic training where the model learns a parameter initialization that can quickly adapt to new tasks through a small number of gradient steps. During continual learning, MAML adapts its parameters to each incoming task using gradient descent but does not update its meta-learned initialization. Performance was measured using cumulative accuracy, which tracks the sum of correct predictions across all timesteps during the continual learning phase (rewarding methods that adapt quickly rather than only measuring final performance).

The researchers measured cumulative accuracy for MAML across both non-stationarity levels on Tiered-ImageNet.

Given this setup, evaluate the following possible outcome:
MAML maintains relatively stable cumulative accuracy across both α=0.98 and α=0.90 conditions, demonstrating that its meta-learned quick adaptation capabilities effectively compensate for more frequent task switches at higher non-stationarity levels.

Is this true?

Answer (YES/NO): YES